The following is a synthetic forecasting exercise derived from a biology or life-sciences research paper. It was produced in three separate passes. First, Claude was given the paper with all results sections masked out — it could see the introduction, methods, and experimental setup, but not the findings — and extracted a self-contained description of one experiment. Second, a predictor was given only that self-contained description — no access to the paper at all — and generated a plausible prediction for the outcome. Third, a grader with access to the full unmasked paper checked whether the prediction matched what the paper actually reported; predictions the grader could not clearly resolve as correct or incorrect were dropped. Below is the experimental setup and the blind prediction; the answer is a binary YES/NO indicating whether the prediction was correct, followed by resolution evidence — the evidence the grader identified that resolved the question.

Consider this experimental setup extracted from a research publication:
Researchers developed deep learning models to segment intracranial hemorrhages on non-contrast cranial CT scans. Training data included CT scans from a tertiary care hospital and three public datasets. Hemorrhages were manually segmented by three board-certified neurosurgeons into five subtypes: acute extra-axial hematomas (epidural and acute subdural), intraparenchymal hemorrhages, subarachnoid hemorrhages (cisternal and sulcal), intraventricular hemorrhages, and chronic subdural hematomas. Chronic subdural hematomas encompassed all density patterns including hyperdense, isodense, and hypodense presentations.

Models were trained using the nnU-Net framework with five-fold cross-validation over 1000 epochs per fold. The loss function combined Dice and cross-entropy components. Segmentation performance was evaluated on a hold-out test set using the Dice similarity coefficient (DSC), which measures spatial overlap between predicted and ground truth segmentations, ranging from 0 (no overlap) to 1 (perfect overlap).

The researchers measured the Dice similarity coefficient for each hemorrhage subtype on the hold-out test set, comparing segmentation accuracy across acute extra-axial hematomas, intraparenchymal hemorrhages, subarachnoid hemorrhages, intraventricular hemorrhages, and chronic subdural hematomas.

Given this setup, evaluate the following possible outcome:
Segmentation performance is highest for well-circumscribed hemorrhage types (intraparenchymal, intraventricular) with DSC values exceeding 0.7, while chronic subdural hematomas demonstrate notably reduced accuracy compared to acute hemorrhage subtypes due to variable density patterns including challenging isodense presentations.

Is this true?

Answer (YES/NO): NO